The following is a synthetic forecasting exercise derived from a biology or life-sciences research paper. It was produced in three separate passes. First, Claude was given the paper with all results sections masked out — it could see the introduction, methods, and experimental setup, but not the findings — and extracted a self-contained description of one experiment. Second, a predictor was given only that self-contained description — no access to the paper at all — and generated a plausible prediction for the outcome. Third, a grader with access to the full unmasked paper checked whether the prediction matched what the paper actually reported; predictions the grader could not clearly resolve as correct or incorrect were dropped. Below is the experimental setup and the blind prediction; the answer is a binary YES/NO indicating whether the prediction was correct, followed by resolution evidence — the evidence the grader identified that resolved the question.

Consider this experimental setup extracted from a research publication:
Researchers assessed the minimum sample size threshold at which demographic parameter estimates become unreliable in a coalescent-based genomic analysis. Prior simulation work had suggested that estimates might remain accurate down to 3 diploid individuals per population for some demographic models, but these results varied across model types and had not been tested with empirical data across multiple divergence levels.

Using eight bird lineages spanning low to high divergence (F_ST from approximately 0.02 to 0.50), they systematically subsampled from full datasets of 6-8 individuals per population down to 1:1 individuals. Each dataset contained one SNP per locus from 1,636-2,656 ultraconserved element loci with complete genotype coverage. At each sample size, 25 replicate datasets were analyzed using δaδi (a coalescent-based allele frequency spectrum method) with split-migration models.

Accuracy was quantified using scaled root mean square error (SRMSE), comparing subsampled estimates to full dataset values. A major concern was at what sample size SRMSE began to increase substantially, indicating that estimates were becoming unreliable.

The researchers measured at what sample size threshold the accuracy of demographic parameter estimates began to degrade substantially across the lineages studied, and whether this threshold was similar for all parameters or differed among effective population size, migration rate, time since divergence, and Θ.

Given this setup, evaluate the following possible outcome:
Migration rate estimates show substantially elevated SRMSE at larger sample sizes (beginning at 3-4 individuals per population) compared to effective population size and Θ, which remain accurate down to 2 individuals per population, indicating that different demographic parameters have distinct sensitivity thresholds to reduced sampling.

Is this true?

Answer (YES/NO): NO